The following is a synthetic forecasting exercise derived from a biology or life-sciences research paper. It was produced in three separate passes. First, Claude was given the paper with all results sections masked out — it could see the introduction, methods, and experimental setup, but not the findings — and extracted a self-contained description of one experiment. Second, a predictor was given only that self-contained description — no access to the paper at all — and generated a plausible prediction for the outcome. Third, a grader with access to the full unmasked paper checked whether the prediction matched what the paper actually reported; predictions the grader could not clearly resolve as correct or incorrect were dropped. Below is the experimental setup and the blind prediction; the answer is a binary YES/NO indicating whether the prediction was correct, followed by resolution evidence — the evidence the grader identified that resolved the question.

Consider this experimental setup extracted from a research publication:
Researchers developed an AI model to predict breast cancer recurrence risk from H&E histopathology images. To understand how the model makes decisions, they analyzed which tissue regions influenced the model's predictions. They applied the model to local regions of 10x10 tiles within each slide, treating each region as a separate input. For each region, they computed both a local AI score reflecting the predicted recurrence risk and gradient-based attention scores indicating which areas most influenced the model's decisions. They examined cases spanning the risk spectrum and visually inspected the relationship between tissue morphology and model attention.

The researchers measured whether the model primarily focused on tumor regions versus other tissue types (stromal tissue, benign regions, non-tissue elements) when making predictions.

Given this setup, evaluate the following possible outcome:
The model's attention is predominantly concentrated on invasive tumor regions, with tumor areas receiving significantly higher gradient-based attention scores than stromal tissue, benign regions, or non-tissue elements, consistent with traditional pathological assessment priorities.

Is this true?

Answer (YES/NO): YES